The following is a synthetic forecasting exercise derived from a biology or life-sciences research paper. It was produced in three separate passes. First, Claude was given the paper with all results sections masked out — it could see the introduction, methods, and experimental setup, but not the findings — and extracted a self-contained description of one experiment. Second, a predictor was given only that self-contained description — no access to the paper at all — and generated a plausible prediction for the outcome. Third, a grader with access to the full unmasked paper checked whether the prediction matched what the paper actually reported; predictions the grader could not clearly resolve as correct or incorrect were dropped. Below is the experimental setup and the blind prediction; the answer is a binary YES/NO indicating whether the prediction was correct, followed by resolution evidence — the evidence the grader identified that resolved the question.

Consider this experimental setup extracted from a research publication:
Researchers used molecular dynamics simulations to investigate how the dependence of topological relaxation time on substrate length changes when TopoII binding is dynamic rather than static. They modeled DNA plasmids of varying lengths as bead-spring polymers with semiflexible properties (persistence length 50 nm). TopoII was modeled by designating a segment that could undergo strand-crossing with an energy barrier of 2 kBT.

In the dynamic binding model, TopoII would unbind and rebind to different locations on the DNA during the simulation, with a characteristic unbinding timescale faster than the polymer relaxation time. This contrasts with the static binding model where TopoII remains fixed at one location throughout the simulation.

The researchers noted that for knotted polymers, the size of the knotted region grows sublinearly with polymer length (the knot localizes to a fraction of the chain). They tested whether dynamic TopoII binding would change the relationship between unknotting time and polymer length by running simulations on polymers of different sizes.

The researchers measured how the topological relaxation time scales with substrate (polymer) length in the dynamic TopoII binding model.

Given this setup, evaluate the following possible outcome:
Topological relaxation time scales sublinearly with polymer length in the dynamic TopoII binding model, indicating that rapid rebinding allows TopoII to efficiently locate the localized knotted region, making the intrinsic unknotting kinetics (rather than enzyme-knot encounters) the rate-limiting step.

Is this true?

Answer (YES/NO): YES